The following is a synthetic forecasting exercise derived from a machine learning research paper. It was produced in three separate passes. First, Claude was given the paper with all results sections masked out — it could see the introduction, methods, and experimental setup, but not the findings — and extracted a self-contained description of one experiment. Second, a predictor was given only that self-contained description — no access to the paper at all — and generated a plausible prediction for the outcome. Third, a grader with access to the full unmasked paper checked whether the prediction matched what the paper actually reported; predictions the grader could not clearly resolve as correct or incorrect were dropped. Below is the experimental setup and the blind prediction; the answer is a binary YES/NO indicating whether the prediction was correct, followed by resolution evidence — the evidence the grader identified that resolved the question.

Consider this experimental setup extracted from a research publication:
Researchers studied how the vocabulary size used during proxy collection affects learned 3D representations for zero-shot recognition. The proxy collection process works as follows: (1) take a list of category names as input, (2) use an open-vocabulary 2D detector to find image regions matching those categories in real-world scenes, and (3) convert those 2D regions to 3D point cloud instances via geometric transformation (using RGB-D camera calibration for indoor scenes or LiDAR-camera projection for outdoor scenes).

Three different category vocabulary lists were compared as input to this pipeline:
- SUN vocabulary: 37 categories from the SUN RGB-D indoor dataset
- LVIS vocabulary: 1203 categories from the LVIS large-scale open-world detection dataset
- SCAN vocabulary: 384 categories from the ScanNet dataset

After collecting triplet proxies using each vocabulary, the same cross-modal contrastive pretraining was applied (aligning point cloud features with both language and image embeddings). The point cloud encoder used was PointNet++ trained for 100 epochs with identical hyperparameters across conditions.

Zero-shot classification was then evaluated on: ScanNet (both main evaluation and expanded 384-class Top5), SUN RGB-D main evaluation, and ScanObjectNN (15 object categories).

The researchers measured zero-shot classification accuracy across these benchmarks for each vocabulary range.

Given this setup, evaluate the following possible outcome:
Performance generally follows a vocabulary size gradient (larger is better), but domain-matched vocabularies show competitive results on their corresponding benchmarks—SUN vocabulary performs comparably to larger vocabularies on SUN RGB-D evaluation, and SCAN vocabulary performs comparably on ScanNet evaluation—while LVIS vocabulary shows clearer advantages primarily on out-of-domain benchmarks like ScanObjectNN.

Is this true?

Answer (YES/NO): NO